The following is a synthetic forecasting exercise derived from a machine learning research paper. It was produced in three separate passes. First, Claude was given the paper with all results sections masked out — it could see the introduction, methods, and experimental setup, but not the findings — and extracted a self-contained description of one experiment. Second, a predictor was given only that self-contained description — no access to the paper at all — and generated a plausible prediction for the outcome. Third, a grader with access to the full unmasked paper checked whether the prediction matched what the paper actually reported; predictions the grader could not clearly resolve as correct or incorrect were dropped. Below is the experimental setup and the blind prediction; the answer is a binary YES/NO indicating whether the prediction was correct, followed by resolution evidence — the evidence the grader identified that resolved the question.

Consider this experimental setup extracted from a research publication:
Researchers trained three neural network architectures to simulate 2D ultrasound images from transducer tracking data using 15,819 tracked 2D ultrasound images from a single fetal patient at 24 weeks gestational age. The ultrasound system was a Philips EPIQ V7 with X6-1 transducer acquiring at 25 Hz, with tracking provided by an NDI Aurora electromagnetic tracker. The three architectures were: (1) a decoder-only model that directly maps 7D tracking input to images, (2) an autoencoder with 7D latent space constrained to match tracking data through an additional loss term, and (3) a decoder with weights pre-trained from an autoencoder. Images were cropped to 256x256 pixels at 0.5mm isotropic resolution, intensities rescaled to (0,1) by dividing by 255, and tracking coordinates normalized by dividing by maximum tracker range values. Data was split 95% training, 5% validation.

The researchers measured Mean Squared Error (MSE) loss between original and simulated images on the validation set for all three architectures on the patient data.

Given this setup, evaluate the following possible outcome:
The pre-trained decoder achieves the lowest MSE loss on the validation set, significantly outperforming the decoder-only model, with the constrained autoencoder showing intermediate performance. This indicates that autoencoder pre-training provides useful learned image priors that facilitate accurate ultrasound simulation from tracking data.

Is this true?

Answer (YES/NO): NO